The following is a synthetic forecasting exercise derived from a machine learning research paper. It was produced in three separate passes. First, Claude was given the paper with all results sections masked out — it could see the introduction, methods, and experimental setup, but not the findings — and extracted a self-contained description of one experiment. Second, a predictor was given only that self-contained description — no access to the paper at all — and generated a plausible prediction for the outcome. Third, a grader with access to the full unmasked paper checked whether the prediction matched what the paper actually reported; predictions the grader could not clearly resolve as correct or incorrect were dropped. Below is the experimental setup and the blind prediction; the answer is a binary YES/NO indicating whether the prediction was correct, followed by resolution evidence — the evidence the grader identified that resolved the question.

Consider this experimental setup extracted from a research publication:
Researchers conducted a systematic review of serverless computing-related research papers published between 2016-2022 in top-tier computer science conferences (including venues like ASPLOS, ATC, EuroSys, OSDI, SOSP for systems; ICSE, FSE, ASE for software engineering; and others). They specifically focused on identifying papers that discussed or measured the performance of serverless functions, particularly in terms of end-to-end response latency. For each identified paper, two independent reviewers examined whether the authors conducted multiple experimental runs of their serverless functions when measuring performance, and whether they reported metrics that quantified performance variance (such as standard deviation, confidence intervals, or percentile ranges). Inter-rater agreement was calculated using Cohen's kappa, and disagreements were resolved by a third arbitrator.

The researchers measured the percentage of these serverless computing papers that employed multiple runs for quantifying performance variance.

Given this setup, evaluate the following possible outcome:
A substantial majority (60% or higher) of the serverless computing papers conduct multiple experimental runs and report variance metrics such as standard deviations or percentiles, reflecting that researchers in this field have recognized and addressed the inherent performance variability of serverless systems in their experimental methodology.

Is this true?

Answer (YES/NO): NO